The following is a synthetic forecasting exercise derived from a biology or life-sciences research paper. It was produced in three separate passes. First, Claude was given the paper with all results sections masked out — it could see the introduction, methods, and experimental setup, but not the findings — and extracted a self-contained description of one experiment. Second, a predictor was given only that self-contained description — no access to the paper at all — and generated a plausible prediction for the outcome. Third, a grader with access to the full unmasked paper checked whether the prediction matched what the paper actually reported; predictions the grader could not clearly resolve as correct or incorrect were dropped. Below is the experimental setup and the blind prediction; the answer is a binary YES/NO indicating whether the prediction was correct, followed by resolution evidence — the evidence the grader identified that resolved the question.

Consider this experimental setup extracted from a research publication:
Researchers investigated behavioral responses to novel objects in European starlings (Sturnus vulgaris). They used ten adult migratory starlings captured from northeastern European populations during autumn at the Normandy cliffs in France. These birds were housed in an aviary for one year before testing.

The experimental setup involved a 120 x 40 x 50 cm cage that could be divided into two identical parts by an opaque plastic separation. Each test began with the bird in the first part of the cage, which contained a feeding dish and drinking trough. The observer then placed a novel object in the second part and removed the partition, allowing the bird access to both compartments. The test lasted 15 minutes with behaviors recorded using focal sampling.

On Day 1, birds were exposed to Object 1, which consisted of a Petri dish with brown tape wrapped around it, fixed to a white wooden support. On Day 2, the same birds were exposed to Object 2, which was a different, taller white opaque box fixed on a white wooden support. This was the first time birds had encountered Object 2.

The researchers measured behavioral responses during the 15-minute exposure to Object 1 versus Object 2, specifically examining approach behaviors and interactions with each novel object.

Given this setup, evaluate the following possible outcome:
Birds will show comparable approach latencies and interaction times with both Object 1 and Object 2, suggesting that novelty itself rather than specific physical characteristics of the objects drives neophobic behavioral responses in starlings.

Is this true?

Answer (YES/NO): NO